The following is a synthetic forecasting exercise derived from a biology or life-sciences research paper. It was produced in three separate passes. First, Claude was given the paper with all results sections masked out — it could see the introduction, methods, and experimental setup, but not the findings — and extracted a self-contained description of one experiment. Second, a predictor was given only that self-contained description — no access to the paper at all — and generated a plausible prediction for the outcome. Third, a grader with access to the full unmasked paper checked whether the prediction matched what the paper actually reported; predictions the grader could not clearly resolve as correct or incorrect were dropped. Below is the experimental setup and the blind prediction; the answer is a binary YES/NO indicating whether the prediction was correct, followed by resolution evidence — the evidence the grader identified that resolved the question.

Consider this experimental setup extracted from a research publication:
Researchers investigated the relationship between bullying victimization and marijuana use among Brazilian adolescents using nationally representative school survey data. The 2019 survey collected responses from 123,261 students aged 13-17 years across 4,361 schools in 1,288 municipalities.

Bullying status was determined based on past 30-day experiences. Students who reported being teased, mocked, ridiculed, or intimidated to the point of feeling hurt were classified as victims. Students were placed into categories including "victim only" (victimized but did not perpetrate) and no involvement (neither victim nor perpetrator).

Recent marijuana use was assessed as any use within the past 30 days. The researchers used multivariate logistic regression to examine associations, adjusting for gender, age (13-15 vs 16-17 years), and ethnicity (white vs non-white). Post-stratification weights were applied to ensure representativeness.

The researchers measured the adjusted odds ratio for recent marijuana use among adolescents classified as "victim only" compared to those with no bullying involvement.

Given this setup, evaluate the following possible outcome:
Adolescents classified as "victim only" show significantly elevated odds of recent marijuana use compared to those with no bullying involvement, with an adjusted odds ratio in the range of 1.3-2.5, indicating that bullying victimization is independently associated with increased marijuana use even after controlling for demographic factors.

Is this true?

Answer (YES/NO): YES